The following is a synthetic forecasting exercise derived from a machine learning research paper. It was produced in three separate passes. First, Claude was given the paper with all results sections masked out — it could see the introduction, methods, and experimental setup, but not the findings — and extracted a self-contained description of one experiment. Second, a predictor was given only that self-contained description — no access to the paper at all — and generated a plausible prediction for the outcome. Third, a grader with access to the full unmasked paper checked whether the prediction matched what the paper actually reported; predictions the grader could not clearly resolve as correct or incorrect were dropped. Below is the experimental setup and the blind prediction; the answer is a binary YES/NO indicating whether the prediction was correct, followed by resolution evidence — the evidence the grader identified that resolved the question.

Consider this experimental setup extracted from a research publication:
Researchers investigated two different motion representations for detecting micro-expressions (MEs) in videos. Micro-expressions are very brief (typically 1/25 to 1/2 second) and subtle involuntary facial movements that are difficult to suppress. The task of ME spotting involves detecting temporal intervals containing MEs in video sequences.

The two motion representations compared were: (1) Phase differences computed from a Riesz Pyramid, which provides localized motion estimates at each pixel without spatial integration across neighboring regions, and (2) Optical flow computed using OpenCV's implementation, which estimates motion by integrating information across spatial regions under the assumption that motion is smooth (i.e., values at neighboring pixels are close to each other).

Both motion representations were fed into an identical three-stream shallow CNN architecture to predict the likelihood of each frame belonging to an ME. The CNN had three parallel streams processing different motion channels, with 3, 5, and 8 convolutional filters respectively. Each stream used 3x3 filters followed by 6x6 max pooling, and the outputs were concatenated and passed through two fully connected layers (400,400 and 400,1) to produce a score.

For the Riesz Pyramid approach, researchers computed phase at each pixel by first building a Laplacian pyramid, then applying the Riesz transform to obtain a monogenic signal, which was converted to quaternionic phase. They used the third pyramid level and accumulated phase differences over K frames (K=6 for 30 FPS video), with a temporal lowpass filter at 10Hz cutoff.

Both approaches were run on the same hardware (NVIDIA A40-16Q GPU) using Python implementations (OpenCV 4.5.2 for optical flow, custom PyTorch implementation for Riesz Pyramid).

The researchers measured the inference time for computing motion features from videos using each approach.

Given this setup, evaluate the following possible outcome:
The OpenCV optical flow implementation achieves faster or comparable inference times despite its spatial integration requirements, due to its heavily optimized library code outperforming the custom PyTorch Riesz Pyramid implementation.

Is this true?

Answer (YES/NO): NO